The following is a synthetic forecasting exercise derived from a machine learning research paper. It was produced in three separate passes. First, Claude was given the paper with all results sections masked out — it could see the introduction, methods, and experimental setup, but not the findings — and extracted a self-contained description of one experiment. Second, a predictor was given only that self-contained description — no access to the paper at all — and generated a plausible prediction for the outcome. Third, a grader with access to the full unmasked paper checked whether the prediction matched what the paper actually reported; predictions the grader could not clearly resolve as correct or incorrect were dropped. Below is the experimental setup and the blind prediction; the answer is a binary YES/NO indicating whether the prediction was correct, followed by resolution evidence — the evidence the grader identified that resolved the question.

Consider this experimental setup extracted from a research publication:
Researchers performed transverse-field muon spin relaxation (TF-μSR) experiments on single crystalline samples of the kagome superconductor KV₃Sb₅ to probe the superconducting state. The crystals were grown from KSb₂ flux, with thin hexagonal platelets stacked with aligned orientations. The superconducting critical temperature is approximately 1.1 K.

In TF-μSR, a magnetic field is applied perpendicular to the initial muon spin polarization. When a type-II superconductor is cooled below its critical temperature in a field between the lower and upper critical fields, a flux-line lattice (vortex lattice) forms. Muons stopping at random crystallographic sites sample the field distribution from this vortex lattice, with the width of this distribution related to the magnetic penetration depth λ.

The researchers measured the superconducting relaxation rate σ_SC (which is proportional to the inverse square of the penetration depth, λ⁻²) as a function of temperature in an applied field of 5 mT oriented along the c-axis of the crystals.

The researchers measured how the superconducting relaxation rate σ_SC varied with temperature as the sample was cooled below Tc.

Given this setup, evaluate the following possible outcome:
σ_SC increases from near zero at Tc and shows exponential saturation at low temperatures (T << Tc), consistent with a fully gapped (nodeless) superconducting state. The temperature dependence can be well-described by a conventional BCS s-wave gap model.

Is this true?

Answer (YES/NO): NO